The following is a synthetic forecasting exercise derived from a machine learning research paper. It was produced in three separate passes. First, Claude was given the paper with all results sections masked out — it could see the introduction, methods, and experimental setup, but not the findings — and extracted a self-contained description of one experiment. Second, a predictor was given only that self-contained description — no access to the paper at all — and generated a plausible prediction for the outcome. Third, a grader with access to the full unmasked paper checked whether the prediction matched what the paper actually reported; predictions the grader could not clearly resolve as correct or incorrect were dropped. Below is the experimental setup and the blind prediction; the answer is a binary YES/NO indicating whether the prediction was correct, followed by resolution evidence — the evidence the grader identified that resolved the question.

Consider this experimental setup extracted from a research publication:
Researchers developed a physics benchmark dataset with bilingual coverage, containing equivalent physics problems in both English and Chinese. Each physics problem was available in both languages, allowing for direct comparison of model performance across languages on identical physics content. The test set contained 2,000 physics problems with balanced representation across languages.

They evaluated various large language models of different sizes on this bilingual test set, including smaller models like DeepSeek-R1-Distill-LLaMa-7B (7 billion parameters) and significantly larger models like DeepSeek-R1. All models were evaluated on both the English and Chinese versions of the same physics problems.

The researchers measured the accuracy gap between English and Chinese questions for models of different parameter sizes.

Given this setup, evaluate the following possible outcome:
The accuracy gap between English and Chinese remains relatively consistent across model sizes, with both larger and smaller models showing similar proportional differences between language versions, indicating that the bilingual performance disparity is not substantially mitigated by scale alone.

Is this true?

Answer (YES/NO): NO